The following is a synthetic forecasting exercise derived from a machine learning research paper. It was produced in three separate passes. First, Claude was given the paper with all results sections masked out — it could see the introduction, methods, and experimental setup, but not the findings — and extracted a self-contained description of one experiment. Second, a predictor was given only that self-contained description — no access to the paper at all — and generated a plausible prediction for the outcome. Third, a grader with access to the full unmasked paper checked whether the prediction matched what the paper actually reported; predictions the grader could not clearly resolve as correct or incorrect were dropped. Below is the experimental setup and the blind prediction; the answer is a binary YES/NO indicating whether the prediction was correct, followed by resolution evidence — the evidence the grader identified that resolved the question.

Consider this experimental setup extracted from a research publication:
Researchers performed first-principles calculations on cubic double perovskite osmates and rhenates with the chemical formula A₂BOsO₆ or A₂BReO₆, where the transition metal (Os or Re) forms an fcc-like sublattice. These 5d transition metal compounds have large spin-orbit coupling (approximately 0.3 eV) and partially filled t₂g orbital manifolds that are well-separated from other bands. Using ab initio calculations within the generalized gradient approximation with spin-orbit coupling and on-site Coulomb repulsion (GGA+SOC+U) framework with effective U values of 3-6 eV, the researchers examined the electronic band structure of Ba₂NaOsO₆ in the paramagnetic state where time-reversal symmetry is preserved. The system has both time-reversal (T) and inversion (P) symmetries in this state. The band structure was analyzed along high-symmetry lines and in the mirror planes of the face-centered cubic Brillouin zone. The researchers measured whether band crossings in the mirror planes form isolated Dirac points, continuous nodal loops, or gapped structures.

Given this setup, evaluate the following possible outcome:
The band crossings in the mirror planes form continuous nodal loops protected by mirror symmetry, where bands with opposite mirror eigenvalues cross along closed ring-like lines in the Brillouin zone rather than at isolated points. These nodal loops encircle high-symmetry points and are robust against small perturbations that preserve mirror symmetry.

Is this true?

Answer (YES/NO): NO